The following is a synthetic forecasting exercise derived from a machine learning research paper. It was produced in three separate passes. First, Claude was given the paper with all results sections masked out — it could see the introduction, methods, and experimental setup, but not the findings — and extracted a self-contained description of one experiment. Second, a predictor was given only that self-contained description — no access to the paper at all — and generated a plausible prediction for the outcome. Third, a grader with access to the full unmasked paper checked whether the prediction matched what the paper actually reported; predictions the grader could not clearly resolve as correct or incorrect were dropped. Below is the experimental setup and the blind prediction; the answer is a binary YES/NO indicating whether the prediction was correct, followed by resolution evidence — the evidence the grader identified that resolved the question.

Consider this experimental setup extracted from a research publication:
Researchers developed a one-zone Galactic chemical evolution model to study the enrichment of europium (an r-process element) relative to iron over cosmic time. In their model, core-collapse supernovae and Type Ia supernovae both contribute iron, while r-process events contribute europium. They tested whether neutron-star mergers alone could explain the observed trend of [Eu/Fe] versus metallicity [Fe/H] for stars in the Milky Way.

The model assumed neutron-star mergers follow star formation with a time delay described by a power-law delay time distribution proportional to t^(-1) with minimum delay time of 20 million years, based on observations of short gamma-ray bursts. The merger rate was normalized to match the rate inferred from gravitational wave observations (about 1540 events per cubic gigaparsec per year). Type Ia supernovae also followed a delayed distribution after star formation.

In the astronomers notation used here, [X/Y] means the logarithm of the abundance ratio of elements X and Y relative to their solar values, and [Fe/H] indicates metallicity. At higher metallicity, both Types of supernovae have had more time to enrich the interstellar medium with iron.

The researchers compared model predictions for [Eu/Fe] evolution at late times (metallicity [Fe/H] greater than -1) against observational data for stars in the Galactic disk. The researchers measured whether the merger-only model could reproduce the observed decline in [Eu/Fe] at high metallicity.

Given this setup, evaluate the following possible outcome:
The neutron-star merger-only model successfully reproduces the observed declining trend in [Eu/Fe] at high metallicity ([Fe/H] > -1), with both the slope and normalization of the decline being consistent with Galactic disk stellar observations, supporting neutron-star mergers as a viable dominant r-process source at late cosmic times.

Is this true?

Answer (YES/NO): NO